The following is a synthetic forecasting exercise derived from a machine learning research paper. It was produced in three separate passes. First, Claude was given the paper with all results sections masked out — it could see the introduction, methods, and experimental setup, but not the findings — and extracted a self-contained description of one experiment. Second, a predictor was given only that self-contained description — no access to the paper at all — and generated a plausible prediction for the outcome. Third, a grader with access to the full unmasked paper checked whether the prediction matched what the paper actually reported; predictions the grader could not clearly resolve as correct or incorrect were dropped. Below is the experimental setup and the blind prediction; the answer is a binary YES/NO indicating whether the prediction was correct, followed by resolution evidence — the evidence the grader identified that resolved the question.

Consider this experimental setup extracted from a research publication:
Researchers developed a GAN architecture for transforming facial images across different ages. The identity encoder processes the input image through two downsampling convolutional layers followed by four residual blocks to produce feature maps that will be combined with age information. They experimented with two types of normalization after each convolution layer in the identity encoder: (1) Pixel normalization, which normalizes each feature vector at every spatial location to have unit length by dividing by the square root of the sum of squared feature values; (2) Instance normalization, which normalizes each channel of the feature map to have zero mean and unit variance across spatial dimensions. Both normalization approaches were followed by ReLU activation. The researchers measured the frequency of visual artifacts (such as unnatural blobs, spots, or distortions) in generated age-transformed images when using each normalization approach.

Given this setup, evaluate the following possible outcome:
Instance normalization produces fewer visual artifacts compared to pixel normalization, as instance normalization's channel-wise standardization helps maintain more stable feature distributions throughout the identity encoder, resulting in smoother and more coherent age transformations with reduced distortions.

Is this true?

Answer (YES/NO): NO